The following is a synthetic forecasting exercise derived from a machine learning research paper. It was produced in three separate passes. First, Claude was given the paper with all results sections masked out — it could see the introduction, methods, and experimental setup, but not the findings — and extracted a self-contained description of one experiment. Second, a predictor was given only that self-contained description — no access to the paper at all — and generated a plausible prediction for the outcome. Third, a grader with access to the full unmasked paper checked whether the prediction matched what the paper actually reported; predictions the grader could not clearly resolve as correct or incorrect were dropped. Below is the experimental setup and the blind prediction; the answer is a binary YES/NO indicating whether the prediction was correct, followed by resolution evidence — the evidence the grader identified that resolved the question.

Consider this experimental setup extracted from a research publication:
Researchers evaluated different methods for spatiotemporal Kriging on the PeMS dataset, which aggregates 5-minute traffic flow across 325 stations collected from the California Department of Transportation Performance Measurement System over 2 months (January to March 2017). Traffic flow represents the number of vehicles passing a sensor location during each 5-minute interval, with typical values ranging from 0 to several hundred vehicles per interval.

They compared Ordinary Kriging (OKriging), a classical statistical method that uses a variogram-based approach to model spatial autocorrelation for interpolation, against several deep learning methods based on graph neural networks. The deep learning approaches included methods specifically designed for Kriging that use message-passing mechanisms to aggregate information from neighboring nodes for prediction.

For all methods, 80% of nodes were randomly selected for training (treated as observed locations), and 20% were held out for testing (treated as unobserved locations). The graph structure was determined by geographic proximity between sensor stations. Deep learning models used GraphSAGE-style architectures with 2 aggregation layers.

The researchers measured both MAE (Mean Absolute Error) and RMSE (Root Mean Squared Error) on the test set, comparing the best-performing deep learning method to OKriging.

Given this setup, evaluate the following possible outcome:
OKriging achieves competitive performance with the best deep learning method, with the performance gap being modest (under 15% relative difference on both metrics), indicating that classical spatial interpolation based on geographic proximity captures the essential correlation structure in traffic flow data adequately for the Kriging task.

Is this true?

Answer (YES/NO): YES